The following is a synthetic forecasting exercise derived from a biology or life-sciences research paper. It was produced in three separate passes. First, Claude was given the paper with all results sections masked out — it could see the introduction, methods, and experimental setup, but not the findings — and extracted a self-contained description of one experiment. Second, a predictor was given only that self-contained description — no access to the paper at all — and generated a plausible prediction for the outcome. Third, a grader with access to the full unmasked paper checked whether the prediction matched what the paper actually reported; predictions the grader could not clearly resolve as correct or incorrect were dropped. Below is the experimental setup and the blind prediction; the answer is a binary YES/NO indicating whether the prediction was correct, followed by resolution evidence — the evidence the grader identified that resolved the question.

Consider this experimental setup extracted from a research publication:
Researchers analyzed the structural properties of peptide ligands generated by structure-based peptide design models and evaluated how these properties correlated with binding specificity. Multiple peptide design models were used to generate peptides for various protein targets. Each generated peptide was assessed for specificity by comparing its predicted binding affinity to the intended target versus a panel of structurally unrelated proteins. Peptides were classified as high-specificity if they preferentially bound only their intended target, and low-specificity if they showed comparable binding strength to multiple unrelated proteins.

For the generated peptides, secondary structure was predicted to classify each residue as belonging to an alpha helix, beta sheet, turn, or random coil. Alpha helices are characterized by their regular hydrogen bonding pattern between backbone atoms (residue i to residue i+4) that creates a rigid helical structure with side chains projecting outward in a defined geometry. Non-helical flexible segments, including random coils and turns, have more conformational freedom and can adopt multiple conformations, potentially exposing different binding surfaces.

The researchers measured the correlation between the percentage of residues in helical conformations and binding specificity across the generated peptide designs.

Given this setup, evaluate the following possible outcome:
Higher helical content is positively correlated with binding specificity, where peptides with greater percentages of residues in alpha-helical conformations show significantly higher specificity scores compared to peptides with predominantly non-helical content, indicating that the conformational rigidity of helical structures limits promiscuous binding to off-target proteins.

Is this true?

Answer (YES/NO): YES